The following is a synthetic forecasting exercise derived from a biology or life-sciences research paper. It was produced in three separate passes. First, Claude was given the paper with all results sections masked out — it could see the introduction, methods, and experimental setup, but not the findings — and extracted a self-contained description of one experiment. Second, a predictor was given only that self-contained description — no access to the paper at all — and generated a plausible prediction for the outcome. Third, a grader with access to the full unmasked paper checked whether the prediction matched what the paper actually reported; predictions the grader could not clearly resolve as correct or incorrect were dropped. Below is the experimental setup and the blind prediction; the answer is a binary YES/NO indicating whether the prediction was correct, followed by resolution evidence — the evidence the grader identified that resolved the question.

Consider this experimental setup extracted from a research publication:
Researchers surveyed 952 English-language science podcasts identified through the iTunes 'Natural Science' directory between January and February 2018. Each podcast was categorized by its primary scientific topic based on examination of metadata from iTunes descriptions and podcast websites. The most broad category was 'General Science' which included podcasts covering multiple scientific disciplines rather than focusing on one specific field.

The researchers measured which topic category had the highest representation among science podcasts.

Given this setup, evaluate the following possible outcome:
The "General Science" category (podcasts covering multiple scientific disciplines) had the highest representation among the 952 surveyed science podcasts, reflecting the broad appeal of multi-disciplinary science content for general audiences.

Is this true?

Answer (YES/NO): YES